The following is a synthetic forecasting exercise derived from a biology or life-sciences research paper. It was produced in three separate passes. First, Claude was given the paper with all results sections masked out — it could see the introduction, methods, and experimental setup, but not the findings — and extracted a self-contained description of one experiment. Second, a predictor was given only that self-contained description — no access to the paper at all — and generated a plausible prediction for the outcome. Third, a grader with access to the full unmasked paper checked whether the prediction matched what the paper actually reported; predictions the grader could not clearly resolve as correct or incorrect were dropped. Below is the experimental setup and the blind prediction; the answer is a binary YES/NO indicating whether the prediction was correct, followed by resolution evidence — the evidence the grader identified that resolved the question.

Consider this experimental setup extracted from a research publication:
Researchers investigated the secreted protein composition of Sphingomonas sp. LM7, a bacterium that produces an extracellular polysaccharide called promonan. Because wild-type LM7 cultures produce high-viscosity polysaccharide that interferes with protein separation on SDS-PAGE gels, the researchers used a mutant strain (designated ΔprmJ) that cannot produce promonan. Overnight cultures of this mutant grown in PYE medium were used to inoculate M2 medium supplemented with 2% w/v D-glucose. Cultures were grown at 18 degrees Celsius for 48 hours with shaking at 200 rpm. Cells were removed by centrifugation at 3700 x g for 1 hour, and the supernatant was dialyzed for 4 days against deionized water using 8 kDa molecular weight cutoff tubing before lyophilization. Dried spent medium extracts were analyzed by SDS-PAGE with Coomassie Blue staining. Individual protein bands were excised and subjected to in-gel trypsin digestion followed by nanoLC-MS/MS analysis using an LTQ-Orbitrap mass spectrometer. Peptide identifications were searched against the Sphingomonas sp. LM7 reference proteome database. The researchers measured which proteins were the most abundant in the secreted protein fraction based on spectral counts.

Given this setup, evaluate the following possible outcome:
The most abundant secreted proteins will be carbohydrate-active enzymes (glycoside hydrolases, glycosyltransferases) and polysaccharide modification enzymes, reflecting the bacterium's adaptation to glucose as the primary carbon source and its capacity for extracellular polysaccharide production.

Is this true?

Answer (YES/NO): NO